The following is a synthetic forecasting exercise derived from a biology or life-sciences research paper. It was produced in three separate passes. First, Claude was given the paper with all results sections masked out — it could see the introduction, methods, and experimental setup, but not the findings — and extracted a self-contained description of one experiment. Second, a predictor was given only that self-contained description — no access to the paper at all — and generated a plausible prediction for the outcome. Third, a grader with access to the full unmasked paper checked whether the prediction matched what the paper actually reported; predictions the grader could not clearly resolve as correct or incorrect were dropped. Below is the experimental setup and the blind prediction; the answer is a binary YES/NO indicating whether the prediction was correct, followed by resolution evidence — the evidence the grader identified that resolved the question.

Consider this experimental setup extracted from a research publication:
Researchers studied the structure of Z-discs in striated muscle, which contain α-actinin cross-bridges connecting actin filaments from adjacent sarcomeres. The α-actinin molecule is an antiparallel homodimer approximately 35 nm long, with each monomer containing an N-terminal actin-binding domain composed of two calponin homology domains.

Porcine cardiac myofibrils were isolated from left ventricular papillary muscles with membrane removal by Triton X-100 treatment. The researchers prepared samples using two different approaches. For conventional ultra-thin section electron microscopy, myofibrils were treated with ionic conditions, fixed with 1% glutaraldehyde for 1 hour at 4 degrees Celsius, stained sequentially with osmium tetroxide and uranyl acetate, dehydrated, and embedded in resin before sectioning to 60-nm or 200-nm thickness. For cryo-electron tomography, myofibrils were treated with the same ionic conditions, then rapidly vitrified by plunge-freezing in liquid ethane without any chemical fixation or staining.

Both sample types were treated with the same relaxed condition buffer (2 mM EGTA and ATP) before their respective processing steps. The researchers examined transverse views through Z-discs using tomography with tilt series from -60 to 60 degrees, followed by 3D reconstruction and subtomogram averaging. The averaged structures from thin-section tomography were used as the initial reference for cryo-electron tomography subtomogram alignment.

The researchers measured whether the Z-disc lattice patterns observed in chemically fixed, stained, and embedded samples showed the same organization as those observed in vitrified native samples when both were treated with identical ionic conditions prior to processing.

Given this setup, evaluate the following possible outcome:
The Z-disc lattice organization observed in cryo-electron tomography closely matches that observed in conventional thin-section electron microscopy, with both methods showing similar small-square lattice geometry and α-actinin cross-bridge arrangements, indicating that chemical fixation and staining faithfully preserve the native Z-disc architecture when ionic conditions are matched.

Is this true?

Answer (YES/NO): NO